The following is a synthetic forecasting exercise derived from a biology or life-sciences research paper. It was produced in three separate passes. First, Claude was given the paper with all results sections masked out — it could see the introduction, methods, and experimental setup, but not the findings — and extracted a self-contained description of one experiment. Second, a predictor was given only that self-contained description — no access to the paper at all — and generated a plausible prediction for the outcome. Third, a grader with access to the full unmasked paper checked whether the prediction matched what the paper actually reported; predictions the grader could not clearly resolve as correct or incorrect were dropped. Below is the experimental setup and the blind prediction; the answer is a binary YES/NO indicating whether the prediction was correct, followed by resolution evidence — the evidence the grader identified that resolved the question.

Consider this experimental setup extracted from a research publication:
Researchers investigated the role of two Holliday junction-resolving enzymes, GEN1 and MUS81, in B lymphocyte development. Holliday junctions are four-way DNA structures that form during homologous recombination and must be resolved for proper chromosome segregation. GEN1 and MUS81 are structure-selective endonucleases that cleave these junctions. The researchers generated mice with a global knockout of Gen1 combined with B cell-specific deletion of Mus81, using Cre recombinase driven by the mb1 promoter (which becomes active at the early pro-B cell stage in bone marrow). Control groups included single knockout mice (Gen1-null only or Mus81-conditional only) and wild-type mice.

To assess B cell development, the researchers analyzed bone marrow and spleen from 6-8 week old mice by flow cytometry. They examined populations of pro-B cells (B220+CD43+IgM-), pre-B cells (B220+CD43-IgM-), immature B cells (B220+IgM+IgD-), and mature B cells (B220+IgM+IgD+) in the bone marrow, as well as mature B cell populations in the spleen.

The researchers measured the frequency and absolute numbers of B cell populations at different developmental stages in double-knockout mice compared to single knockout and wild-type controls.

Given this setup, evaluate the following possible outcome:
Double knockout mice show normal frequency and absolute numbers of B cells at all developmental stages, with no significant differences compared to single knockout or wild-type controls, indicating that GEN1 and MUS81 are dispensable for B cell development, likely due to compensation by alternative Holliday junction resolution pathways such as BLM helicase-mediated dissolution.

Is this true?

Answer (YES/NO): NO